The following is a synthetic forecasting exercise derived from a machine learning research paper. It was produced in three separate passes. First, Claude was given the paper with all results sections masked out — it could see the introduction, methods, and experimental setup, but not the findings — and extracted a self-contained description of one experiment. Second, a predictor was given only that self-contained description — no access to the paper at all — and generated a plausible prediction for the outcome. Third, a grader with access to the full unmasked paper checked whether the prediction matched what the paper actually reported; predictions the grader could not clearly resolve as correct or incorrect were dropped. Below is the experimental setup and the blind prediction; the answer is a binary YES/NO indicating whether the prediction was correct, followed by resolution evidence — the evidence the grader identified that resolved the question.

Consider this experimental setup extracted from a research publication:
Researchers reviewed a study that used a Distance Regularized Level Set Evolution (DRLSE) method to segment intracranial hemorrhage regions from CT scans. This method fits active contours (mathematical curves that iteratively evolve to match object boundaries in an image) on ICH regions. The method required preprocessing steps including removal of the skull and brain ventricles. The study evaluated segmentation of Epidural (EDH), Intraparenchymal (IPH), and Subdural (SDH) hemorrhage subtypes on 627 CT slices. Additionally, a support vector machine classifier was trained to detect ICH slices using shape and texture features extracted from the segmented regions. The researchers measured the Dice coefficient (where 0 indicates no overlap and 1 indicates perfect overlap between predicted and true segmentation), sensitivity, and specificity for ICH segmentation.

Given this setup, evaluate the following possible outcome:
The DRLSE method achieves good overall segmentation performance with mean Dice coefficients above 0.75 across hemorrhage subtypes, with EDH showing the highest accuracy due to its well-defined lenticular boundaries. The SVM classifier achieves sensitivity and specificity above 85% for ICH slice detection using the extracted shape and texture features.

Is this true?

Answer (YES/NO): NO